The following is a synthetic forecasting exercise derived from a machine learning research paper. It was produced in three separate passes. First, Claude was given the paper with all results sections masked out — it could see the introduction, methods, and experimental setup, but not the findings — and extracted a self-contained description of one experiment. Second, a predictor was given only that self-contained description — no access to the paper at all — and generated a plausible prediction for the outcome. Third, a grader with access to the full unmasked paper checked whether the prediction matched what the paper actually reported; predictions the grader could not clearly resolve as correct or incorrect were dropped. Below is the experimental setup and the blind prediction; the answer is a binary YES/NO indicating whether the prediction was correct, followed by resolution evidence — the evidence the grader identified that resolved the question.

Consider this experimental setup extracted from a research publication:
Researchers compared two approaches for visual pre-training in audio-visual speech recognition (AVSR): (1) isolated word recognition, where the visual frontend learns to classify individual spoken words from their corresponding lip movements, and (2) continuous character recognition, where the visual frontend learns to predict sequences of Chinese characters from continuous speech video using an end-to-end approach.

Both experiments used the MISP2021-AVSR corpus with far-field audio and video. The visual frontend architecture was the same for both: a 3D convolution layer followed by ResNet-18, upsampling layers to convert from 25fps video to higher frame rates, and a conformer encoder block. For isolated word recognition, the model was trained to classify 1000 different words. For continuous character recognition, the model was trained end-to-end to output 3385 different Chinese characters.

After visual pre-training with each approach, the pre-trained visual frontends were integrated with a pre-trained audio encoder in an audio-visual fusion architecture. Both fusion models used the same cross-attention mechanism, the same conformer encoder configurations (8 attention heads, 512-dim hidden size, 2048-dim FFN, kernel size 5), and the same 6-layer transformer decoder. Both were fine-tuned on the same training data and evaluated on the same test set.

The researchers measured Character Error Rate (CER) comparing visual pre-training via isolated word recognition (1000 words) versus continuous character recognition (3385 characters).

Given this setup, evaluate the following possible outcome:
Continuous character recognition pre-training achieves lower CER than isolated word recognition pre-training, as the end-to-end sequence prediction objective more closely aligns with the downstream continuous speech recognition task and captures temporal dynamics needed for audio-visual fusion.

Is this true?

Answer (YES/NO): NO